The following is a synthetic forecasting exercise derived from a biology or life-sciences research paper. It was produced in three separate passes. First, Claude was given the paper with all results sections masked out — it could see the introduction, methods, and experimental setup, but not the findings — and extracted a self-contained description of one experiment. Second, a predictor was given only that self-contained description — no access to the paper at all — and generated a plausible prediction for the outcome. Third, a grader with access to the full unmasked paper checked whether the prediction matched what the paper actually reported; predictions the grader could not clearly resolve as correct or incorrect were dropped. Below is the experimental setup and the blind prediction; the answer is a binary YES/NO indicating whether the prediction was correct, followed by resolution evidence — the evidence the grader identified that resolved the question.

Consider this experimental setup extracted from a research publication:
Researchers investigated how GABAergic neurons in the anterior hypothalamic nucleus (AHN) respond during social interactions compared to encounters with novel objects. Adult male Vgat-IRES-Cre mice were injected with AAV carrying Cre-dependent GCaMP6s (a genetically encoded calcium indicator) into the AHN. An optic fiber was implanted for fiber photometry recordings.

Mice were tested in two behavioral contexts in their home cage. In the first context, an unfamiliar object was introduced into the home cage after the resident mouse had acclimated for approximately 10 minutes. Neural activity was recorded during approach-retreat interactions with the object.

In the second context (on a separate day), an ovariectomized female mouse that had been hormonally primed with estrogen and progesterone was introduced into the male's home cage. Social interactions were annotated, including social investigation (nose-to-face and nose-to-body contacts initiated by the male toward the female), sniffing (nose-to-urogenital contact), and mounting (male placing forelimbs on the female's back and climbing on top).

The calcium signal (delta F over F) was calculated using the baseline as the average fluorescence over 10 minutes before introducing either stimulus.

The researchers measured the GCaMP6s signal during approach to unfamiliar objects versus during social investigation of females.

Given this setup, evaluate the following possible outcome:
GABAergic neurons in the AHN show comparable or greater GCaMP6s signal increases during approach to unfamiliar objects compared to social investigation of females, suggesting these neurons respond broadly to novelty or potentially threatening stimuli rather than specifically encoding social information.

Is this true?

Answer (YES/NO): YES